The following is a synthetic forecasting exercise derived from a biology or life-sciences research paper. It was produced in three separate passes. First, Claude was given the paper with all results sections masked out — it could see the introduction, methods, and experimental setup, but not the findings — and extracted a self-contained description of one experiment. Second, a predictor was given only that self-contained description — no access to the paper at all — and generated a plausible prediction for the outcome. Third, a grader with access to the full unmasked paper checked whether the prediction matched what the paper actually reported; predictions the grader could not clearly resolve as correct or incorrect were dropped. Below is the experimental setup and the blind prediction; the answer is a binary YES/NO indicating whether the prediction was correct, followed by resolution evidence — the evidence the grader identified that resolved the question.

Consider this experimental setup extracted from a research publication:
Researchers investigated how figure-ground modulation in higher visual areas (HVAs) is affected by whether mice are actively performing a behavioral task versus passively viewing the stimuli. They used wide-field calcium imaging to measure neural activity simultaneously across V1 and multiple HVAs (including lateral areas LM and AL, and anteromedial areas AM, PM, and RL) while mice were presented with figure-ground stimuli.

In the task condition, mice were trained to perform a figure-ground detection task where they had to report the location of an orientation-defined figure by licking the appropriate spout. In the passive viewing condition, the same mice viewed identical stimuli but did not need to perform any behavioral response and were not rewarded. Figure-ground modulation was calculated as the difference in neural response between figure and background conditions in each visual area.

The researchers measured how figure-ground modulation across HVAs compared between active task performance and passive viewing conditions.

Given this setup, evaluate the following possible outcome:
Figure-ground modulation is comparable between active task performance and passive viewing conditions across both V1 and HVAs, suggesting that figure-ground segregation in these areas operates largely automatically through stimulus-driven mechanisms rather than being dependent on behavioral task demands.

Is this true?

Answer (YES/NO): NO